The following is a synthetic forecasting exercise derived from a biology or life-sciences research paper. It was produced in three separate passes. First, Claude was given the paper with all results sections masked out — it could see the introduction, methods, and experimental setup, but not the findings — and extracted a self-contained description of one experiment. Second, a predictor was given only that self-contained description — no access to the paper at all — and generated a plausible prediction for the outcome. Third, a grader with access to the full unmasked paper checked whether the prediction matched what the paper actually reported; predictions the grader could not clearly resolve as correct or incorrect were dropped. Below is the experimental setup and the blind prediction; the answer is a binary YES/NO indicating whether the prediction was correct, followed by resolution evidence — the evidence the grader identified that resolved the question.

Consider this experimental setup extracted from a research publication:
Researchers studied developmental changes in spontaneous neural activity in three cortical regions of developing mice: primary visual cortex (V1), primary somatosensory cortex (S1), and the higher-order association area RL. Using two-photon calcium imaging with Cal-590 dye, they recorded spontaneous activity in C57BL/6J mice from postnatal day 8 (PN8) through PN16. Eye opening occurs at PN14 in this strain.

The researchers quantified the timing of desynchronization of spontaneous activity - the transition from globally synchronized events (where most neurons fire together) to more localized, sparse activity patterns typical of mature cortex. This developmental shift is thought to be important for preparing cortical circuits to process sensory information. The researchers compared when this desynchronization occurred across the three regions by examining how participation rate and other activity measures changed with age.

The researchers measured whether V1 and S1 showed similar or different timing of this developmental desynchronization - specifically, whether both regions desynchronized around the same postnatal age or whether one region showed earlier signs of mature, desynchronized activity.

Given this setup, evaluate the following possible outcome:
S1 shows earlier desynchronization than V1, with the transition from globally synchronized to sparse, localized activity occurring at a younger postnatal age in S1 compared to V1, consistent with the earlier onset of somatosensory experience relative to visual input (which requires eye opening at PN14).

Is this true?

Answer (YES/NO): YES